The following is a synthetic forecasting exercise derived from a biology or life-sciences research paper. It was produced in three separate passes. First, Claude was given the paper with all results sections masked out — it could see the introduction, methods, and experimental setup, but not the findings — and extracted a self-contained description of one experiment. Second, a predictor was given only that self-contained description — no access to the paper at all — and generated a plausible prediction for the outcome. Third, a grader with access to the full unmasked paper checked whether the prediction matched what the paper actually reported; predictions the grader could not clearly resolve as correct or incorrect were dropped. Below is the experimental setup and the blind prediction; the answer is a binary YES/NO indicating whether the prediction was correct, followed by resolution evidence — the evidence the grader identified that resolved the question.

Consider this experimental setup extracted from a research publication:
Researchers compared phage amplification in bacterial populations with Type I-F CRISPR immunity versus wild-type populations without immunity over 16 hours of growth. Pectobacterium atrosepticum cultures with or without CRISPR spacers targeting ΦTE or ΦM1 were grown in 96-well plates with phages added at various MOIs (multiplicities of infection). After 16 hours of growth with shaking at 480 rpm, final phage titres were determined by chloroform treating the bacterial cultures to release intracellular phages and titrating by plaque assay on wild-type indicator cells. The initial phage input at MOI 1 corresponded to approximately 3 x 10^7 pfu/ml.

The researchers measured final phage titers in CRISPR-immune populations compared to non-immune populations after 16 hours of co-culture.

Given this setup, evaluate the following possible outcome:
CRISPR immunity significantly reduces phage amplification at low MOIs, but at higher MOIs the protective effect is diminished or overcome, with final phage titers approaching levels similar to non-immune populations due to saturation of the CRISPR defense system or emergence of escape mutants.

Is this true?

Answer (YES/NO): YES